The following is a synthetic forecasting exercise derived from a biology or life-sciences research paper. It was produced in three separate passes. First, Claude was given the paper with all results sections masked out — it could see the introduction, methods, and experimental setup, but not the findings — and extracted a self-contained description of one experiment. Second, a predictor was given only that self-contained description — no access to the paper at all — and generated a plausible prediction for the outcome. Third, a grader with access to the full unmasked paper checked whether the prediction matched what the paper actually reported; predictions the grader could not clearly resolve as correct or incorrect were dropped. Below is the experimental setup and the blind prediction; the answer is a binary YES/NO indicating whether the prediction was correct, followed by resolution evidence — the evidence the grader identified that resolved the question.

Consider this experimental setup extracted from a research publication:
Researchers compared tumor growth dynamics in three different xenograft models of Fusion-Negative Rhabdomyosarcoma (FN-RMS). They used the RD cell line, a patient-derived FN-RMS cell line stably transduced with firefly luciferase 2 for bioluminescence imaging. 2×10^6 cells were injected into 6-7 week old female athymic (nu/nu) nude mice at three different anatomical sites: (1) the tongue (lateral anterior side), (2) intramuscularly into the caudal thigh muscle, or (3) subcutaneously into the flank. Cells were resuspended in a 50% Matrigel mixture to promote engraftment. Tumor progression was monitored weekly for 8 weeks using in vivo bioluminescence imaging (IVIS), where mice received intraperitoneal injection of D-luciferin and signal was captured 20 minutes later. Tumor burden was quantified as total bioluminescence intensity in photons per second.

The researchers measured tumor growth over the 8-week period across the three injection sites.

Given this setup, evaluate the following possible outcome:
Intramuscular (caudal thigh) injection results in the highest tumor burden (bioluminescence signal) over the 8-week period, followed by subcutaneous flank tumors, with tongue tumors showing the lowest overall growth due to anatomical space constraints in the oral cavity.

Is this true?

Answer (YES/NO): NO